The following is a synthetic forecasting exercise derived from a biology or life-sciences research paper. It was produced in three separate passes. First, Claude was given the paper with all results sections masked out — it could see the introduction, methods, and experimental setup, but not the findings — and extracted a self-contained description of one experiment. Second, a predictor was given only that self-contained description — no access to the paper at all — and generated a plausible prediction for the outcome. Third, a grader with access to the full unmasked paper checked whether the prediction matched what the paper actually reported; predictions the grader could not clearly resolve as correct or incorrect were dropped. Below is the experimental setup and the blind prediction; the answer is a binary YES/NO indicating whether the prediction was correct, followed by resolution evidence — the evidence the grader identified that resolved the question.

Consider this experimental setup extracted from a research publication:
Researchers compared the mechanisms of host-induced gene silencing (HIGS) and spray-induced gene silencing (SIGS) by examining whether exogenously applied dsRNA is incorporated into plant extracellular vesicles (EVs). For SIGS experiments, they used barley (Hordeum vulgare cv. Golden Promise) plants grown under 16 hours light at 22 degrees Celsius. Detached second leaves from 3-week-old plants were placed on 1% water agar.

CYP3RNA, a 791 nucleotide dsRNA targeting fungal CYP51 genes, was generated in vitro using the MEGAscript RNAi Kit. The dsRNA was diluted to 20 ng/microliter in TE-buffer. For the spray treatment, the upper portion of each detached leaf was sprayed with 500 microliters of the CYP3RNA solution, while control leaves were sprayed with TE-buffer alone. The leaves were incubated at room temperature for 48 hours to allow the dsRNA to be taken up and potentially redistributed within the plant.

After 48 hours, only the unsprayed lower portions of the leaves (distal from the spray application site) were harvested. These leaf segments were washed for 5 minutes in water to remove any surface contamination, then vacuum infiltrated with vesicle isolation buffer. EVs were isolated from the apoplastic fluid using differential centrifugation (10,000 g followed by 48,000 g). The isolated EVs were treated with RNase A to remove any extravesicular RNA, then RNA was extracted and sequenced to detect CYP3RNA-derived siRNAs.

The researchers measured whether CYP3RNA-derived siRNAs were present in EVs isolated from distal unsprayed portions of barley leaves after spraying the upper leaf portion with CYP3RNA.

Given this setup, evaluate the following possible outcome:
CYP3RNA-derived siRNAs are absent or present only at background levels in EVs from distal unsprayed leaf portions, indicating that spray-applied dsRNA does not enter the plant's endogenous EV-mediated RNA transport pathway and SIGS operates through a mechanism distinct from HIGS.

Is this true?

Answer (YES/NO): NO